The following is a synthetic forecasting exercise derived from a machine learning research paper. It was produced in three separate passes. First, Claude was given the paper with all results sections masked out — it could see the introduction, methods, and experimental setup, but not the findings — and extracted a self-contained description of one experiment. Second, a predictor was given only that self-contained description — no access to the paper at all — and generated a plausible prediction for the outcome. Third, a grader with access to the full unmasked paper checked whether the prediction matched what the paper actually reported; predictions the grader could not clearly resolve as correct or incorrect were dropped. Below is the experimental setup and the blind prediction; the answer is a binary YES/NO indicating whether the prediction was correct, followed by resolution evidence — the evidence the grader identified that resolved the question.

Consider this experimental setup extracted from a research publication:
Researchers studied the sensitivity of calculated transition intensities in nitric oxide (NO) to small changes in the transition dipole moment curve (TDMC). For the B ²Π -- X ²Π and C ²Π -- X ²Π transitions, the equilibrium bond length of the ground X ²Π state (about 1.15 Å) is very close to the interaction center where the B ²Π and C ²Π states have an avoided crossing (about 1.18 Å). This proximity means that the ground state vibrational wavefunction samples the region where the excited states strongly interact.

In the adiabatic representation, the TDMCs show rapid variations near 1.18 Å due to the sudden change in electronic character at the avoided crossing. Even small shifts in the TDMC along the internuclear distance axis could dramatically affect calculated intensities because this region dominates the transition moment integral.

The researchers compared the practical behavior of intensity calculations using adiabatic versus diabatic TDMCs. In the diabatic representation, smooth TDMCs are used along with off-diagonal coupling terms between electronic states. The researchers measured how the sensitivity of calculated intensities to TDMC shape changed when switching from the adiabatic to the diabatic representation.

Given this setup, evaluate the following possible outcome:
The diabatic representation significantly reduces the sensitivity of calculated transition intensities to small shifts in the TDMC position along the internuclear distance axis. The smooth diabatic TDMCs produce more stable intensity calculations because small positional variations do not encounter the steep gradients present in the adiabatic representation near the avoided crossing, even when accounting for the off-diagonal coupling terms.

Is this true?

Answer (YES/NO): YES